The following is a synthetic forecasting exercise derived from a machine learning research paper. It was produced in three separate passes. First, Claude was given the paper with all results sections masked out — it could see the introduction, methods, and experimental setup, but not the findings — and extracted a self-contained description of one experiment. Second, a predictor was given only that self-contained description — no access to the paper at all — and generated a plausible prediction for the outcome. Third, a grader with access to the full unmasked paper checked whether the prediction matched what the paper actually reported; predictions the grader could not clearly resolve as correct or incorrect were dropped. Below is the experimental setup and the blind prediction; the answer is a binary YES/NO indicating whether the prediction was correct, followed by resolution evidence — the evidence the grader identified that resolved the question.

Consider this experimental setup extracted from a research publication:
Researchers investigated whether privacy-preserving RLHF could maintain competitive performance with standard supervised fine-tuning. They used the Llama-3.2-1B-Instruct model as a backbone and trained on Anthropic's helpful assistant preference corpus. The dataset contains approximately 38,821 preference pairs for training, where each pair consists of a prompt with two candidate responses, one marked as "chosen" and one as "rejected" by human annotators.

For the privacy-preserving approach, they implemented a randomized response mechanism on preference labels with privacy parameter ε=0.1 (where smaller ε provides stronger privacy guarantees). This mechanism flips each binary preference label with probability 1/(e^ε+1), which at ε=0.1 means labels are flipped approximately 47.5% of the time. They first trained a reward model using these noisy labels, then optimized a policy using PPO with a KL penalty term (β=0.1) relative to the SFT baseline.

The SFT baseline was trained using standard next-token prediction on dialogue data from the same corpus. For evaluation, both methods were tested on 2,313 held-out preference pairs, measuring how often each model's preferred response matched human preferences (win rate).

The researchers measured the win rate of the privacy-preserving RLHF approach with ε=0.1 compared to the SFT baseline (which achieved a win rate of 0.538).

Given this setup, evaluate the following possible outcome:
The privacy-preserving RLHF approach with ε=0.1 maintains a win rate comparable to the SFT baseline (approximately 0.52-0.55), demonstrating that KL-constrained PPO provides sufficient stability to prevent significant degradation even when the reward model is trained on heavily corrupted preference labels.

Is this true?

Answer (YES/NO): YES